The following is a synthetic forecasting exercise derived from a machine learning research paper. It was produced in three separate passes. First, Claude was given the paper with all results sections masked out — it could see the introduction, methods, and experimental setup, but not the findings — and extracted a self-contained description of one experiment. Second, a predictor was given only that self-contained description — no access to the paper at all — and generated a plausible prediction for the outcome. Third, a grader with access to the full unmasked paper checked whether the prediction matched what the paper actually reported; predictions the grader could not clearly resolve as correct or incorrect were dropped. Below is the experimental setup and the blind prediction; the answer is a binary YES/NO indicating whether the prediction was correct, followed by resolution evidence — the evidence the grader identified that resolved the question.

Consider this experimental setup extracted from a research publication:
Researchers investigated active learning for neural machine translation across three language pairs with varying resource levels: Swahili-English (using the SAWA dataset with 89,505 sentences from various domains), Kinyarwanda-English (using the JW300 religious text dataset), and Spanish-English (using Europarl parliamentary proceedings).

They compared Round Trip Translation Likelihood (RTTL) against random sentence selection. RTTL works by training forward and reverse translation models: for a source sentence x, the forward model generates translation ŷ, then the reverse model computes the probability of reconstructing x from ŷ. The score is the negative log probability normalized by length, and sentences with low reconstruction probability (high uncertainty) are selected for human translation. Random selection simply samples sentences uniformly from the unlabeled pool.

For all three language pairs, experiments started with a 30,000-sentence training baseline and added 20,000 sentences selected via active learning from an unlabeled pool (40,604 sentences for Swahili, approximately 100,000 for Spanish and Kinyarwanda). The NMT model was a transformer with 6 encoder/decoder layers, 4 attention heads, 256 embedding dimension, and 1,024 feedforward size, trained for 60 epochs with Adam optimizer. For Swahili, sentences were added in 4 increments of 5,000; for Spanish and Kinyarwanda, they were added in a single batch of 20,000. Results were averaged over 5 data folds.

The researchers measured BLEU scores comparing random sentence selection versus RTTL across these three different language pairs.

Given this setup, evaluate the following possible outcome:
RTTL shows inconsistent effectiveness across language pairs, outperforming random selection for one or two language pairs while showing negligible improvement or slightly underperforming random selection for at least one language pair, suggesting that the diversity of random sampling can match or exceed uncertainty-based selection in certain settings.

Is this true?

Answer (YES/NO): NO